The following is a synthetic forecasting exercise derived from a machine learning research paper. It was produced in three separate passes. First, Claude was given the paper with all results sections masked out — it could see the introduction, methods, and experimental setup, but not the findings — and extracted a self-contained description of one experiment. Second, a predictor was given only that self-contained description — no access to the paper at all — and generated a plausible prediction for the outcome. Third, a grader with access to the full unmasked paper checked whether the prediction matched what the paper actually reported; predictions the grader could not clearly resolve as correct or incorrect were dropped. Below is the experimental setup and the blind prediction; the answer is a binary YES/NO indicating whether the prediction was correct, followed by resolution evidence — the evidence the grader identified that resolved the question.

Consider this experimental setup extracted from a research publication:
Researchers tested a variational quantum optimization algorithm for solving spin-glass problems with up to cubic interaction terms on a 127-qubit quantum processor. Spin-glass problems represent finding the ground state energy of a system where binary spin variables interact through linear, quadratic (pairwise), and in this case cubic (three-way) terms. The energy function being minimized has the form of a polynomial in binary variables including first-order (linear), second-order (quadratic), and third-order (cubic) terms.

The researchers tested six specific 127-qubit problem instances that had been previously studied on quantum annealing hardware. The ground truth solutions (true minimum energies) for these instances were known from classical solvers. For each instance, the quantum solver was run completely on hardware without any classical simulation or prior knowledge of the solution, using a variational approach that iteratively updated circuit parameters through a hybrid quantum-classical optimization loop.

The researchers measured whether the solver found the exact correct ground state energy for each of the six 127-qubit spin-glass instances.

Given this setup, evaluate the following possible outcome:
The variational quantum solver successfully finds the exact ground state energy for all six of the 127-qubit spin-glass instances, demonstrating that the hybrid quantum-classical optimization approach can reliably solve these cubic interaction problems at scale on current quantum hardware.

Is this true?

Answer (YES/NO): NO